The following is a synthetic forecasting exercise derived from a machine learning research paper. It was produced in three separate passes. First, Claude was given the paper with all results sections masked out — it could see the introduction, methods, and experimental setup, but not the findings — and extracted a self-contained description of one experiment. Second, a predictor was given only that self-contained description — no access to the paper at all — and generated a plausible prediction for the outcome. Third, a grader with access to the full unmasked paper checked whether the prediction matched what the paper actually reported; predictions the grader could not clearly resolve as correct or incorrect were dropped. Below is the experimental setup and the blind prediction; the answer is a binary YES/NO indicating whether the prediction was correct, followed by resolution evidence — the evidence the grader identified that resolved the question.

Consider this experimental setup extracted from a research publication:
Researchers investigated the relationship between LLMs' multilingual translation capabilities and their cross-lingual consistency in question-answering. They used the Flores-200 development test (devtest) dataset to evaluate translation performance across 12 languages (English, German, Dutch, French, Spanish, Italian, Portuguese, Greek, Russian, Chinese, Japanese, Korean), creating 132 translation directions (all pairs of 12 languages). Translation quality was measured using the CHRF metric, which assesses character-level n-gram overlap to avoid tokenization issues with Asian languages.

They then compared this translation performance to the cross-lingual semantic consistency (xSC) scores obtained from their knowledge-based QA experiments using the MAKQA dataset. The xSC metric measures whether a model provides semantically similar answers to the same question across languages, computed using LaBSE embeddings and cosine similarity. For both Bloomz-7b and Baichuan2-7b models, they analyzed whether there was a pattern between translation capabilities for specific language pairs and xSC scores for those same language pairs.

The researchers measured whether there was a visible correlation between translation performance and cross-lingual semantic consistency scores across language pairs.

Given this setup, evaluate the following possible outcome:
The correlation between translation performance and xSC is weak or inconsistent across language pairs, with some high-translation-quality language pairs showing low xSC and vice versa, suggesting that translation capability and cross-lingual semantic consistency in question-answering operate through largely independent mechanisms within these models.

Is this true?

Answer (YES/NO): NO